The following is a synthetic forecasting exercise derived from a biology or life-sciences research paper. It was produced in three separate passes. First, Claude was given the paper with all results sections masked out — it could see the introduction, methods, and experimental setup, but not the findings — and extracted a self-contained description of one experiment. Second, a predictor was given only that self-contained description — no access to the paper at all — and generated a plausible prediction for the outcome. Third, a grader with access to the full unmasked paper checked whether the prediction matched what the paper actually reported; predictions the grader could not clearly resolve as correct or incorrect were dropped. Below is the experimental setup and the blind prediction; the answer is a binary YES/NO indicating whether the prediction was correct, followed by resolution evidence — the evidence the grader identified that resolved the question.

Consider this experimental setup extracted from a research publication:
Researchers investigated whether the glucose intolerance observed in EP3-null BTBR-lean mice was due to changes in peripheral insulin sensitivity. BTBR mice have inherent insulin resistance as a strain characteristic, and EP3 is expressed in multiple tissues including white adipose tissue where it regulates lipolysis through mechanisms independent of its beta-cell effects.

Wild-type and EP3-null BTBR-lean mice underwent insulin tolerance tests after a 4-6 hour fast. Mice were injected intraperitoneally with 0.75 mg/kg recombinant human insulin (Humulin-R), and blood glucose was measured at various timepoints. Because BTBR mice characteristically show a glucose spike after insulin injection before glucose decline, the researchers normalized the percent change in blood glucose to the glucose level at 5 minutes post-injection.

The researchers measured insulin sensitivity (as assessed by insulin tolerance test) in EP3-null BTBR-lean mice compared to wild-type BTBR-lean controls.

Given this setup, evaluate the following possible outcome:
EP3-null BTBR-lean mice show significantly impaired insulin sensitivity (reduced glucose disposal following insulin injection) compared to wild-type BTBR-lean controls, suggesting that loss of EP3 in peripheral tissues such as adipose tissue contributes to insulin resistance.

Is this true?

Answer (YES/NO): YES